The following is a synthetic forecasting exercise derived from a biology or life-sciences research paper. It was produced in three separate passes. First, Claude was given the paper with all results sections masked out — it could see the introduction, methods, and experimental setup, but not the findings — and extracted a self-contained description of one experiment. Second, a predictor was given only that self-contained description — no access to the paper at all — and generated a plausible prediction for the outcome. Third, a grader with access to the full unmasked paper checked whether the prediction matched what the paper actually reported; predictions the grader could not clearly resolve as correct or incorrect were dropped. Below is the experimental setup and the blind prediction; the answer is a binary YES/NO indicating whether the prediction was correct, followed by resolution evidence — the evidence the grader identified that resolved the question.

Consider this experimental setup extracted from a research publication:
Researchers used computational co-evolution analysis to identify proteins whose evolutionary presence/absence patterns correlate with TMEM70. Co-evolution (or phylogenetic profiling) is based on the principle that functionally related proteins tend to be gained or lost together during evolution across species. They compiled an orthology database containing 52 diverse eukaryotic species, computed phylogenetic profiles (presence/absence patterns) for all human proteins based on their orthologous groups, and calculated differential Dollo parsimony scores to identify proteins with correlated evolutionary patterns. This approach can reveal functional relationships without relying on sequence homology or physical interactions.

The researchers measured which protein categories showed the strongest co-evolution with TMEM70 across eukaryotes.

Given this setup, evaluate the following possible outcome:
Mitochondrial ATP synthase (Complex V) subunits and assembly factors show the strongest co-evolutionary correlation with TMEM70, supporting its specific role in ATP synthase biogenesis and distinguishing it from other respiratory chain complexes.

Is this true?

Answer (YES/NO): NO